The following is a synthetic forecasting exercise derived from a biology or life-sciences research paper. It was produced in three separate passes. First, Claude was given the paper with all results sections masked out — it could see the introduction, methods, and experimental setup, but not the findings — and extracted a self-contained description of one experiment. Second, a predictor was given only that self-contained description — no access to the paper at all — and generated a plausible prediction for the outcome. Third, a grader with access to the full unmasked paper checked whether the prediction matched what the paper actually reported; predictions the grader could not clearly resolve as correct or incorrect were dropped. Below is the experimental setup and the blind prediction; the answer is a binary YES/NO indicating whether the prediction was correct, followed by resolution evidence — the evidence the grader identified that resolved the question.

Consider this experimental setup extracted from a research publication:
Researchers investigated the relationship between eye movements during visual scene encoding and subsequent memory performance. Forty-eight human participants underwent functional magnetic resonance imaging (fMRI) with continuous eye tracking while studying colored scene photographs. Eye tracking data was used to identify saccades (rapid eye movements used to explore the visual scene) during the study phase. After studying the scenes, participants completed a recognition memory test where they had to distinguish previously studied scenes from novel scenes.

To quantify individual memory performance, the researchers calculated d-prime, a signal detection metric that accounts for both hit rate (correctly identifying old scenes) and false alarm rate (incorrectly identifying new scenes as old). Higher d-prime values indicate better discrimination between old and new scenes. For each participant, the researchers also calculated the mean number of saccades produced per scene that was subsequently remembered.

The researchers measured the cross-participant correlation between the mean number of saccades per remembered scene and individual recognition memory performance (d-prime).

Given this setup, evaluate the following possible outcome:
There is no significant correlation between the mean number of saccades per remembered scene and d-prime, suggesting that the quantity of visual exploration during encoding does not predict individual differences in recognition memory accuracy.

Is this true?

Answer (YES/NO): NO